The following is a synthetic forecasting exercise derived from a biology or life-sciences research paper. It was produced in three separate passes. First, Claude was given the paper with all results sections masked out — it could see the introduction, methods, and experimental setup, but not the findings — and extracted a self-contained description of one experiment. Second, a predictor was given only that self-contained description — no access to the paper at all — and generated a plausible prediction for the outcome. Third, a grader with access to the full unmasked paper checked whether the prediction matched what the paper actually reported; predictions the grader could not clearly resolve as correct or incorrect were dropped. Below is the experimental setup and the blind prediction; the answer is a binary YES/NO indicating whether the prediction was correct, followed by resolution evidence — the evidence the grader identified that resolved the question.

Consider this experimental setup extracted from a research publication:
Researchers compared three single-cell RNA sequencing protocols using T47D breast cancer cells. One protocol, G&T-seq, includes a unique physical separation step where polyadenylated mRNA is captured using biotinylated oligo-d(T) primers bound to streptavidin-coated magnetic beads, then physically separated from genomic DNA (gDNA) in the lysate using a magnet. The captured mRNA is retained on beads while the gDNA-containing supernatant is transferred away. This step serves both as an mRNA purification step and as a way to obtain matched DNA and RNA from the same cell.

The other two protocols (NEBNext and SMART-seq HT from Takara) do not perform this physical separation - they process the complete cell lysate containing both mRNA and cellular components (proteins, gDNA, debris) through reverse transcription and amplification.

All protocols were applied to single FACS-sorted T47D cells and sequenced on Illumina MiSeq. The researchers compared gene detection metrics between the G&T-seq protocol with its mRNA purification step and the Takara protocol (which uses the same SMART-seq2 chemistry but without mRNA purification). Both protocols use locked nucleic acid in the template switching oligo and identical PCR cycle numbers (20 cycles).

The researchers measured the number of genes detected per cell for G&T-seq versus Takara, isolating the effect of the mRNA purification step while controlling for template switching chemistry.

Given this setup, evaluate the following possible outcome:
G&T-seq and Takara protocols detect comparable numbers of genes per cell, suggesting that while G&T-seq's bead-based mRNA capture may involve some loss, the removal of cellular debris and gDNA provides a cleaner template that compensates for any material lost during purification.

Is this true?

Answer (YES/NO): YES